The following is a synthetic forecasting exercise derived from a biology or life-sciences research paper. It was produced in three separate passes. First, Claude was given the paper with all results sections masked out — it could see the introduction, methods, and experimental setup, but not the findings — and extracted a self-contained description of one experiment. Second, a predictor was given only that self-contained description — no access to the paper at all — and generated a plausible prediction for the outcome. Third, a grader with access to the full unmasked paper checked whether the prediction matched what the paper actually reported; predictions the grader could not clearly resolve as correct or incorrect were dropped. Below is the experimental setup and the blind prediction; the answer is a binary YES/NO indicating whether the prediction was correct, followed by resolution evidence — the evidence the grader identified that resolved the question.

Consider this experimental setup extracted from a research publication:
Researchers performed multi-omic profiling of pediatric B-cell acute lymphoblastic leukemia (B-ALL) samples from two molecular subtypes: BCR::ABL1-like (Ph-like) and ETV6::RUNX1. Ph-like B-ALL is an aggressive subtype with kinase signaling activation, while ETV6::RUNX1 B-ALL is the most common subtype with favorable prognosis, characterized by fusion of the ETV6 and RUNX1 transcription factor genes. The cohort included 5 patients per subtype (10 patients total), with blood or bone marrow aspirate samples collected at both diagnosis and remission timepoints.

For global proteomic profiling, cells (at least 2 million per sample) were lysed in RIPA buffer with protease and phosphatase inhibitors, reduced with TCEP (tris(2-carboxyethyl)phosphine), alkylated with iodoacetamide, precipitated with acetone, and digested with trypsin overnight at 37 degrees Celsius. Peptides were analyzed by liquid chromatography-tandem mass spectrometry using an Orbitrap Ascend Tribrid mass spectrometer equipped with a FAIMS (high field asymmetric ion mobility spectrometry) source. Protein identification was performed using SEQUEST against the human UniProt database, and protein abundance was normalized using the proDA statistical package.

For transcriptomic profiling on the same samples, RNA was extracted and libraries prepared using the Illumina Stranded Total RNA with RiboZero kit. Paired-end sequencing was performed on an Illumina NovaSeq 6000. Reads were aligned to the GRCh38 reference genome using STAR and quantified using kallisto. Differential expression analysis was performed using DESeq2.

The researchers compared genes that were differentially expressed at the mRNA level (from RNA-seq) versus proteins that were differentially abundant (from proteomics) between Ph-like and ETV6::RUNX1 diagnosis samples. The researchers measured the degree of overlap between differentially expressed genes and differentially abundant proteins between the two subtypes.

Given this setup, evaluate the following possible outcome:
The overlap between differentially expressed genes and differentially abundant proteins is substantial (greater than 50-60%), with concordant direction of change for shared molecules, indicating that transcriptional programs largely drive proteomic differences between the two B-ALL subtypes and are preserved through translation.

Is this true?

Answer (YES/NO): NO